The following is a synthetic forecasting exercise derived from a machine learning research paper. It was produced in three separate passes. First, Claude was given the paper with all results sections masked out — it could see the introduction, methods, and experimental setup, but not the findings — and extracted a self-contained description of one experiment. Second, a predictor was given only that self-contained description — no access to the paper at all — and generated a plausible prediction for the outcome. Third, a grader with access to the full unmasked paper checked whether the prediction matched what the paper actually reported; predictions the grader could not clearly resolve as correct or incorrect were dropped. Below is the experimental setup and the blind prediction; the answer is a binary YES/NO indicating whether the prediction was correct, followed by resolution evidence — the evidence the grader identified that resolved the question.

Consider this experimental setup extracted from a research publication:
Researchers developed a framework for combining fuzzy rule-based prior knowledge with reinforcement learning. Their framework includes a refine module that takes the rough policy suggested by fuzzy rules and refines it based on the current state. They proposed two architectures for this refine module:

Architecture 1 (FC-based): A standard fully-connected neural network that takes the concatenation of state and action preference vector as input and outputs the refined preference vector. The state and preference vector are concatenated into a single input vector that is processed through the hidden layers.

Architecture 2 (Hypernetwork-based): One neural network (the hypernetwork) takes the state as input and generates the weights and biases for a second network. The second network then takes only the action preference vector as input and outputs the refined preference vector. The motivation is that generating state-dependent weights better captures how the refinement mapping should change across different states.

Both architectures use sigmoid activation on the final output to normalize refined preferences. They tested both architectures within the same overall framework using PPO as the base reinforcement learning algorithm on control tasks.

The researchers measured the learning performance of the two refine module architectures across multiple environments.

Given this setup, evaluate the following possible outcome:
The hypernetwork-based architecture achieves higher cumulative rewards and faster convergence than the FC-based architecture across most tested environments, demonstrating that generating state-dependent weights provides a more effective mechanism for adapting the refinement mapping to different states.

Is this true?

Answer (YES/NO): YES